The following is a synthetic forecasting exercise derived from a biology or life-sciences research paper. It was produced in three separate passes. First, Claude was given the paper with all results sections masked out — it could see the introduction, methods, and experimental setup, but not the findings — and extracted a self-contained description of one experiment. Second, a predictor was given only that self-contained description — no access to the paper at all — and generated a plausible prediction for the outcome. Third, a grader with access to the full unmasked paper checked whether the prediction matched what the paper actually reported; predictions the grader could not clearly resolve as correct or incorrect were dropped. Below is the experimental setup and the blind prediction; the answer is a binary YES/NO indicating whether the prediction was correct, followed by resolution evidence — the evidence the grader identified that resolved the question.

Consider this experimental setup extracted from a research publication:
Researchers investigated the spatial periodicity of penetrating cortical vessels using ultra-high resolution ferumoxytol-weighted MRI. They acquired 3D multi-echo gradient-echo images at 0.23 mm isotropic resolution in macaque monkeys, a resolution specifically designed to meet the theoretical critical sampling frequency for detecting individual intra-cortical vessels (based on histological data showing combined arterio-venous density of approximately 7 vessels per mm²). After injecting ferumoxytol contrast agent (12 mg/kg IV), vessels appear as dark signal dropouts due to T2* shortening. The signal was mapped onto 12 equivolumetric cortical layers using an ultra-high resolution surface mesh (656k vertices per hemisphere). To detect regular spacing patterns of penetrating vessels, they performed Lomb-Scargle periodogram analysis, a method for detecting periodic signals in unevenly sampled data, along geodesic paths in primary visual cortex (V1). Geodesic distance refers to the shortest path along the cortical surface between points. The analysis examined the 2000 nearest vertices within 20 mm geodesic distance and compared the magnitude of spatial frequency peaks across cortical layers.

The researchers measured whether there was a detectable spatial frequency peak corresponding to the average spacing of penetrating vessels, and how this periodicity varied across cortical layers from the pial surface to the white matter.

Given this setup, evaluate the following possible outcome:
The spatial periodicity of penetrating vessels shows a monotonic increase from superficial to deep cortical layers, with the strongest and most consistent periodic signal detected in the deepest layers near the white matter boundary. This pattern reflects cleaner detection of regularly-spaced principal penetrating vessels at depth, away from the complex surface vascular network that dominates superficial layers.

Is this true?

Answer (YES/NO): NO